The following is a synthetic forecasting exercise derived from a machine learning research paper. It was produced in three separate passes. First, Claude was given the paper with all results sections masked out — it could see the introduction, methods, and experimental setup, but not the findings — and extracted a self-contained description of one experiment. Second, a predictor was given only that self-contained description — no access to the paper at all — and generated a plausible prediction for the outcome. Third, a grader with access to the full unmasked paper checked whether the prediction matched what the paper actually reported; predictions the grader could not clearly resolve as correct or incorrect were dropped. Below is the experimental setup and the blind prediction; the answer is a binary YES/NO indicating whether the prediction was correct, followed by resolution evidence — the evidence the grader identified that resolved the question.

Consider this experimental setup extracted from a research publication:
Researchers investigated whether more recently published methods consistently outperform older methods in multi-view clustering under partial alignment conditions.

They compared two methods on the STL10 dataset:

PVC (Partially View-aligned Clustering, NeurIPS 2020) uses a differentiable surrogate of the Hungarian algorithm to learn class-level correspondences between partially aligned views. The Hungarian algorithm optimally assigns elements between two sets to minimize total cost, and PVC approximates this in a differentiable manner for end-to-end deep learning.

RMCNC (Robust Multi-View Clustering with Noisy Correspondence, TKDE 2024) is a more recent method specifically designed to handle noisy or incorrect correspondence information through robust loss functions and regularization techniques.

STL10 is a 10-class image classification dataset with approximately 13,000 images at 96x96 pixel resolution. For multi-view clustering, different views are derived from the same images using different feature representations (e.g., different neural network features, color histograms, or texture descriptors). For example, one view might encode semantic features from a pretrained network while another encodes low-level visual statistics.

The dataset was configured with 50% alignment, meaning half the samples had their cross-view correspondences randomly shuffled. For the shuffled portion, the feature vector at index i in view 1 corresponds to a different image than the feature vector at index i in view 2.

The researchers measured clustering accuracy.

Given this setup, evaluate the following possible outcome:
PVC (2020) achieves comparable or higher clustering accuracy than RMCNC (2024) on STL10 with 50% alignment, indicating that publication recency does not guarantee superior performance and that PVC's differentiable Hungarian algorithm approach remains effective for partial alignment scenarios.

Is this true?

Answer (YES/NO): YES